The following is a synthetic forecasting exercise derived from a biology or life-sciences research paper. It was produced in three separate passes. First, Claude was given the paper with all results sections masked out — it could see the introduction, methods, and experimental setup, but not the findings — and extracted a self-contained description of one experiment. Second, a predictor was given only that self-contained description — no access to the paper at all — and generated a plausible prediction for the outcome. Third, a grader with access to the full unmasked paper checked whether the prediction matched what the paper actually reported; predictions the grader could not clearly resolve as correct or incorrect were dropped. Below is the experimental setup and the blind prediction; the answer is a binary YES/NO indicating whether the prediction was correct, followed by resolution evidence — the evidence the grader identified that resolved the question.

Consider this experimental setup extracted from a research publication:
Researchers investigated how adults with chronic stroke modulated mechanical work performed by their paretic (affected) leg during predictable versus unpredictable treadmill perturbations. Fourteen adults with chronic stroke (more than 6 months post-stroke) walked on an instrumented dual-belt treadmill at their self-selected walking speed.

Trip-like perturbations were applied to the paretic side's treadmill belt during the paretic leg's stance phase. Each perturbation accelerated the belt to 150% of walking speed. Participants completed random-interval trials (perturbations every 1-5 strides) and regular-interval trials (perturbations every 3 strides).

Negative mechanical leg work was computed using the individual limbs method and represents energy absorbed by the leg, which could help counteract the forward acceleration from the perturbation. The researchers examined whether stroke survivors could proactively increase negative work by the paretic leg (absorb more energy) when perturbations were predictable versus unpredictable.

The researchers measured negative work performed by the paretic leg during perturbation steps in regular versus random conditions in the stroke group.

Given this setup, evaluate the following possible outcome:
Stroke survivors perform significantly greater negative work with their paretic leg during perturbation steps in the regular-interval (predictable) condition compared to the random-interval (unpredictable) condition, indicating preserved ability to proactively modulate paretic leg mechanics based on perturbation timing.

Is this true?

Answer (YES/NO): NO